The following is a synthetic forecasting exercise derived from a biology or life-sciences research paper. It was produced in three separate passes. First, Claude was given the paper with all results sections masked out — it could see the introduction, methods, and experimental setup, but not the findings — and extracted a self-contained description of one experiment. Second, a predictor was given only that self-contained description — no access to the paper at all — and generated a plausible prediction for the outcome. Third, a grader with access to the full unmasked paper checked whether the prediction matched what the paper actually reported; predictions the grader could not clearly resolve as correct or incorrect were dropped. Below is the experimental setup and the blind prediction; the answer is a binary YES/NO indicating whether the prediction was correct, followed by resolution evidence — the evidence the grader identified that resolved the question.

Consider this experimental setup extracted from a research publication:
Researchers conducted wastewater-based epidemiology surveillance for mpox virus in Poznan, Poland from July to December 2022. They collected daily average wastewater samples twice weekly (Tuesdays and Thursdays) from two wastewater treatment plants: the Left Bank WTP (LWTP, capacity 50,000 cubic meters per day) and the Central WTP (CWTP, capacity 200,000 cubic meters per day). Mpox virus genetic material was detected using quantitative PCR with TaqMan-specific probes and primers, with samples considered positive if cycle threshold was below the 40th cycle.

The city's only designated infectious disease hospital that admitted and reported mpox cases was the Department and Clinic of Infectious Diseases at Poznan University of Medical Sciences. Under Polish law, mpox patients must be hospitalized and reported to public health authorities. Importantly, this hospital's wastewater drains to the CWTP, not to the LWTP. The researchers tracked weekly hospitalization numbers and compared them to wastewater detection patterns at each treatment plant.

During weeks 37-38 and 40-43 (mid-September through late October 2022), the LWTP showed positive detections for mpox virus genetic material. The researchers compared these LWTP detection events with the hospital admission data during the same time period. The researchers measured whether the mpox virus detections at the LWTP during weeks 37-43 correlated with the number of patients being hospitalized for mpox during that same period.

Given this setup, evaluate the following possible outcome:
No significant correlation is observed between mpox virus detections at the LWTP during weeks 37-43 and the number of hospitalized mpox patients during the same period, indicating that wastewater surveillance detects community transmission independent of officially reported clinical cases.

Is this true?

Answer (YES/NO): YES